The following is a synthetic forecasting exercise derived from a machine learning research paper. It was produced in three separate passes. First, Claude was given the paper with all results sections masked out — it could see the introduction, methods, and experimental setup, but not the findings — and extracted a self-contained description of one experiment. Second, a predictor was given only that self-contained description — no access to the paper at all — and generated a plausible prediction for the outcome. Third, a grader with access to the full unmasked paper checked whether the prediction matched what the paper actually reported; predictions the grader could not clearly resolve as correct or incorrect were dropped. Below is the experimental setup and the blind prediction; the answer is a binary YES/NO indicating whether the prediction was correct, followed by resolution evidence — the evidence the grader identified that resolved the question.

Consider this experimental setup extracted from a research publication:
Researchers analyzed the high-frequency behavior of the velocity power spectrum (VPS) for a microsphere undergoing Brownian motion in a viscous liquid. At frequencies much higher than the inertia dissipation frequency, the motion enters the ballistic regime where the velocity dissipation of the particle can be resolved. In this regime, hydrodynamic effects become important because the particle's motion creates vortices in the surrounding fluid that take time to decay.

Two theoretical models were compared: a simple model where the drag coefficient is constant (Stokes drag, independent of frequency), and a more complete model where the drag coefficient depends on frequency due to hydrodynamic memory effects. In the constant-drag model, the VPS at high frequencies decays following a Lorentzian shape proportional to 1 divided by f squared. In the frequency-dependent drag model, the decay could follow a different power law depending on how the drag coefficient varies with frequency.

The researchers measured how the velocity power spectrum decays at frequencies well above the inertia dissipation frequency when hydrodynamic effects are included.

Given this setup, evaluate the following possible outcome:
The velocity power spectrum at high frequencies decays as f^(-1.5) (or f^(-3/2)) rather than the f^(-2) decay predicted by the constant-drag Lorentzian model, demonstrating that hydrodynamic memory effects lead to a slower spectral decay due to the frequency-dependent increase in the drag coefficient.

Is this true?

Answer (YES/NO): YES